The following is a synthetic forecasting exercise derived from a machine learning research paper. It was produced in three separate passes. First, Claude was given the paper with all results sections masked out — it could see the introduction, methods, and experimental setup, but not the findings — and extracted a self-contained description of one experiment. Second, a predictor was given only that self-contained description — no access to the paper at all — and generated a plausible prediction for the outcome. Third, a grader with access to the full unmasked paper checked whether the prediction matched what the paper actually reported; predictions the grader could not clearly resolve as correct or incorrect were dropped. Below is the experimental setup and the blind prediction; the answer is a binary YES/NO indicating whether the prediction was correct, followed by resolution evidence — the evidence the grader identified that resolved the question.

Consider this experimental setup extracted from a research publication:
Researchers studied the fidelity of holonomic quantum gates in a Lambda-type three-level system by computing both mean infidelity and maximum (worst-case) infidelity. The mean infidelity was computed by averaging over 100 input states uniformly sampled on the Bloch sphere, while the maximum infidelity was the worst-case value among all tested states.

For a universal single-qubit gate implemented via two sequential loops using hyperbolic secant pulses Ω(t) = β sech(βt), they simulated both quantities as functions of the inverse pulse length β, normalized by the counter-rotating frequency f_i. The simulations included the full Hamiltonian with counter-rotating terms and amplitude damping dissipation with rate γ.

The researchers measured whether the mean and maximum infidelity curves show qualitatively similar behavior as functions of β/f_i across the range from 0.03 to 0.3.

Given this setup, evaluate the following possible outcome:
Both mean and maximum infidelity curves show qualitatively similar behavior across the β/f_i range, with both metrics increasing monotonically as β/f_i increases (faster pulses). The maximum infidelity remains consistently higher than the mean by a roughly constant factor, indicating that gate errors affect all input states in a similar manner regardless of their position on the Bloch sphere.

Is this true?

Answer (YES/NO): NO